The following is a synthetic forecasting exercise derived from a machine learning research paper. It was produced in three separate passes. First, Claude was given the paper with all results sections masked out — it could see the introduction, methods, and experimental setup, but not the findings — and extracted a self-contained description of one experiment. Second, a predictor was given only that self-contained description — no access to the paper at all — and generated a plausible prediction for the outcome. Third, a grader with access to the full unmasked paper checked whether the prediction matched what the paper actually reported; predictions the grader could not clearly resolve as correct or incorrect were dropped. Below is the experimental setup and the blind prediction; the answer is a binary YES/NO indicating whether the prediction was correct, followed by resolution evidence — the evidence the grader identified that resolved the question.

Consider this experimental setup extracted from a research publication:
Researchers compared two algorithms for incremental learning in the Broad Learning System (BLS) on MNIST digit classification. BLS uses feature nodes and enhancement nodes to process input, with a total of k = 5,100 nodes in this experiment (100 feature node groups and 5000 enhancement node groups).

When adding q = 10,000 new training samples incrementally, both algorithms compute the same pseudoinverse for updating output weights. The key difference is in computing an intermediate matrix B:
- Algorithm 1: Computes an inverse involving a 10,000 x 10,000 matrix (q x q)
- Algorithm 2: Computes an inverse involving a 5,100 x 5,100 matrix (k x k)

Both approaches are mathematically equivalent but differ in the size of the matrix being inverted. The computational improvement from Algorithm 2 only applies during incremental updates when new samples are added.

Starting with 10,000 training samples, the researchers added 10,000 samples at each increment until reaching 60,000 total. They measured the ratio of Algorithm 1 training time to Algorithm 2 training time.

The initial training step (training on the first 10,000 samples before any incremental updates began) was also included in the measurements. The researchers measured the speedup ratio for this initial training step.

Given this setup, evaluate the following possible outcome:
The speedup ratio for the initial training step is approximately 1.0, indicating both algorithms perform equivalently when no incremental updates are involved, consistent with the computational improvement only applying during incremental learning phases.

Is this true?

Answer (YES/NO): YES